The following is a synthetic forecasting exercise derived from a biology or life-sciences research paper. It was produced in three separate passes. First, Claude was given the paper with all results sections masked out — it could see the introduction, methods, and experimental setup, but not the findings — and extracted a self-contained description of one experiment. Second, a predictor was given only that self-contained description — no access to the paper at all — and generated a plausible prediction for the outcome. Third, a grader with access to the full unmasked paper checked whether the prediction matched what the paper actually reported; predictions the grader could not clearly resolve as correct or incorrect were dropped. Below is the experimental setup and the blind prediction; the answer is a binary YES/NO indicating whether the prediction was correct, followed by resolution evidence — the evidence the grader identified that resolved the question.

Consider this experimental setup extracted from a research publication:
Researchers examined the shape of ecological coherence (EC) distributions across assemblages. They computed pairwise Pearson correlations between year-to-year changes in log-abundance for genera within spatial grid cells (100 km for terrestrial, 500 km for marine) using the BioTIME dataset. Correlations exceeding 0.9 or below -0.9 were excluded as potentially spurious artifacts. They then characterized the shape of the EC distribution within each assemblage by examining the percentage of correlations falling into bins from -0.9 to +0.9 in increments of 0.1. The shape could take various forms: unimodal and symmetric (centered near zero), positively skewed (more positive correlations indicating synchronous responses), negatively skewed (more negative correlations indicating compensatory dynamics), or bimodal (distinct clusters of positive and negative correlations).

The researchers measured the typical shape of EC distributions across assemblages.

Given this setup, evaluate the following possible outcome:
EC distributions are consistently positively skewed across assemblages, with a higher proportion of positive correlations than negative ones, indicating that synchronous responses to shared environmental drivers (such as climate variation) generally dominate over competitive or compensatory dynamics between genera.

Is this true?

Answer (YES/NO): NO